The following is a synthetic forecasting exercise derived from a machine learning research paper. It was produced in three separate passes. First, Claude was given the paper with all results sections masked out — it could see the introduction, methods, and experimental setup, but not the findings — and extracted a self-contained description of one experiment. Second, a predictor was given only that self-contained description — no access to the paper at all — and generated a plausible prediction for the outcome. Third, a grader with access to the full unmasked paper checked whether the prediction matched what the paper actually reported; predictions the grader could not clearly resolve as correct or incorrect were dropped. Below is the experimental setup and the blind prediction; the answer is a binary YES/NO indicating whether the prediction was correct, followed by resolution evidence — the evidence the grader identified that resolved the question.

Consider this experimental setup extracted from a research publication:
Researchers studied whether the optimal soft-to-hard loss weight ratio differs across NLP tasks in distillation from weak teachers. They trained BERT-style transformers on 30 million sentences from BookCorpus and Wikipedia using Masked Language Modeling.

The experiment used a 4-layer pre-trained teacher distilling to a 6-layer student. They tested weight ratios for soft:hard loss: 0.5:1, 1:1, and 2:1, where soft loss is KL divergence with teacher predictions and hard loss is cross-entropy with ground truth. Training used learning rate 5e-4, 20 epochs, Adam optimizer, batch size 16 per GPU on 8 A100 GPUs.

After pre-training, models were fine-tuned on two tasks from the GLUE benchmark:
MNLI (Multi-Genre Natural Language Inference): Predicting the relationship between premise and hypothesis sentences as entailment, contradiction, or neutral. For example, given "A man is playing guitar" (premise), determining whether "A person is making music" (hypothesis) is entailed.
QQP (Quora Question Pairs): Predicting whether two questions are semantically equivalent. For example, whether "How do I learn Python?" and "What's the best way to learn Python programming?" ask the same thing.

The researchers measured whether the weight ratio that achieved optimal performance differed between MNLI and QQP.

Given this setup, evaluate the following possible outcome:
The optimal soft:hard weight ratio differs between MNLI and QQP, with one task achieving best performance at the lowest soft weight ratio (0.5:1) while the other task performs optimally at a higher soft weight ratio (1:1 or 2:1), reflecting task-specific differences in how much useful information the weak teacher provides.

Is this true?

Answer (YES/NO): NO